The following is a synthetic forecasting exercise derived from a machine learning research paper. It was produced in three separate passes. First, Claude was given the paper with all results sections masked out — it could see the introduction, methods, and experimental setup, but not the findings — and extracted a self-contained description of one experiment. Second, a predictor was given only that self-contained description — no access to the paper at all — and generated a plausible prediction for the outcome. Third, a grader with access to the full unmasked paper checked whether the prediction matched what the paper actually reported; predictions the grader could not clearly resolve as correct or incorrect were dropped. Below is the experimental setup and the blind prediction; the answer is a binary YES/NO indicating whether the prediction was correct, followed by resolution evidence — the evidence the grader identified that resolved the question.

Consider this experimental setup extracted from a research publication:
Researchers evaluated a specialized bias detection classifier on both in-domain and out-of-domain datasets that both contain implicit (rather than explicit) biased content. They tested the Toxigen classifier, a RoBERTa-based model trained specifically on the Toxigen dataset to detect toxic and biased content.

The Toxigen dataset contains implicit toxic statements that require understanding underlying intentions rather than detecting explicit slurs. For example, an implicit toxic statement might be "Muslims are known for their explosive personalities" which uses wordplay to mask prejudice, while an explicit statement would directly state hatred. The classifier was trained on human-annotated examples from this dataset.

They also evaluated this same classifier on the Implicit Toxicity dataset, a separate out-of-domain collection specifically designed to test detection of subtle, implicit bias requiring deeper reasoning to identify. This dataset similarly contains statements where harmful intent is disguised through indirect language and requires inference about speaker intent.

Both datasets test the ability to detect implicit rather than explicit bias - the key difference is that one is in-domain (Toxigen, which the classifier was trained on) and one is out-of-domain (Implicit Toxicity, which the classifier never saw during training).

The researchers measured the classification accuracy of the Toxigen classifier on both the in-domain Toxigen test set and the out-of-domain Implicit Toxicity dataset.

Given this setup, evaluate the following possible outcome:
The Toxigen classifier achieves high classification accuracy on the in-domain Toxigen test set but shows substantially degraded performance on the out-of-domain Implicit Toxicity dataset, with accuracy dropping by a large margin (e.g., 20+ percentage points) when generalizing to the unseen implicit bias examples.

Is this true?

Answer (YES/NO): YES